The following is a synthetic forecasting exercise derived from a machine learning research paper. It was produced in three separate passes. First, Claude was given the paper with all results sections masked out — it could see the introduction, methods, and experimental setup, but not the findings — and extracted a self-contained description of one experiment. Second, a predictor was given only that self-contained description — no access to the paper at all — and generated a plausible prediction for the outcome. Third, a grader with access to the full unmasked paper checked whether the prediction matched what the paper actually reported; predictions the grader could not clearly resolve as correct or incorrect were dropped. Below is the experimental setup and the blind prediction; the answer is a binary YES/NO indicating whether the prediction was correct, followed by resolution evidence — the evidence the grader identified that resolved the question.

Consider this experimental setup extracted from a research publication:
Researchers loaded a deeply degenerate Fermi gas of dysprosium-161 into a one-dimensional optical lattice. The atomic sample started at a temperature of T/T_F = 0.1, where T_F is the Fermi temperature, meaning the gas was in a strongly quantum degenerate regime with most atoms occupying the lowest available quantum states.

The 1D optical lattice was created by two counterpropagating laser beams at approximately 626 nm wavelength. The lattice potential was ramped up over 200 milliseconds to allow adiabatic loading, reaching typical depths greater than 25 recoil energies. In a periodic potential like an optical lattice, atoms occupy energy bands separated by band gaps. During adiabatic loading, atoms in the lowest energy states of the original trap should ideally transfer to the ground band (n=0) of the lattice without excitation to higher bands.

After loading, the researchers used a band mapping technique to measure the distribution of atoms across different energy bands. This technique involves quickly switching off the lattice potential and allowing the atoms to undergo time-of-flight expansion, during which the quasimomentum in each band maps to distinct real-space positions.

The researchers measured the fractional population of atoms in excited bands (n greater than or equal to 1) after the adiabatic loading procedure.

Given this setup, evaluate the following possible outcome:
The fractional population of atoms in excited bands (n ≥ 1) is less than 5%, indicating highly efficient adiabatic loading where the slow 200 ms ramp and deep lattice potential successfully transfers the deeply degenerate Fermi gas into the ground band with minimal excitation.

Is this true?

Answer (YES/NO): NO